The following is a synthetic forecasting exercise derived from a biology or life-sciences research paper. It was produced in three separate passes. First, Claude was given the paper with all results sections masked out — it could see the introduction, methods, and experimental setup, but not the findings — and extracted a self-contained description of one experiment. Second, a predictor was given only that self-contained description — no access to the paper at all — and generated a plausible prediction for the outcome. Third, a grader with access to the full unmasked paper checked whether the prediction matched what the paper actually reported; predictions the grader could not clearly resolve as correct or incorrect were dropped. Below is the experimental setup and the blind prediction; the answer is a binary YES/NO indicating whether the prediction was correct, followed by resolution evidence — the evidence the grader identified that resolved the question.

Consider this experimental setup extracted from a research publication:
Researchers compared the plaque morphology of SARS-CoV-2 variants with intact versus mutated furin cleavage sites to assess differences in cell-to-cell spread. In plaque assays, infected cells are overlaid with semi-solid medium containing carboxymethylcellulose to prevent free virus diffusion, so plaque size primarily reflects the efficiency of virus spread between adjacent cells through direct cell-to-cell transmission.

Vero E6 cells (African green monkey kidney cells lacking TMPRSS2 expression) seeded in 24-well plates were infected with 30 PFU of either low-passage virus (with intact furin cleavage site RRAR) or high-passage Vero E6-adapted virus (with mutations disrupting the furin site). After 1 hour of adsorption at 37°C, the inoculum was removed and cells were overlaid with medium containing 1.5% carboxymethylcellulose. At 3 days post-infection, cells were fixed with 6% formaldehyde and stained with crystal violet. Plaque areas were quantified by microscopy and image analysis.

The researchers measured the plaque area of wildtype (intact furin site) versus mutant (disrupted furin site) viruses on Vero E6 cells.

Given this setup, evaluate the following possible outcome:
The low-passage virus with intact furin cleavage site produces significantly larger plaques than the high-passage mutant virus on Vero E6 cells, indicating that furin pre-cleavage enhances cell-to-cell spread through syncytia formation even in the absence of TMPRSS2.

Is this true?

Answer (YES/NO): NO